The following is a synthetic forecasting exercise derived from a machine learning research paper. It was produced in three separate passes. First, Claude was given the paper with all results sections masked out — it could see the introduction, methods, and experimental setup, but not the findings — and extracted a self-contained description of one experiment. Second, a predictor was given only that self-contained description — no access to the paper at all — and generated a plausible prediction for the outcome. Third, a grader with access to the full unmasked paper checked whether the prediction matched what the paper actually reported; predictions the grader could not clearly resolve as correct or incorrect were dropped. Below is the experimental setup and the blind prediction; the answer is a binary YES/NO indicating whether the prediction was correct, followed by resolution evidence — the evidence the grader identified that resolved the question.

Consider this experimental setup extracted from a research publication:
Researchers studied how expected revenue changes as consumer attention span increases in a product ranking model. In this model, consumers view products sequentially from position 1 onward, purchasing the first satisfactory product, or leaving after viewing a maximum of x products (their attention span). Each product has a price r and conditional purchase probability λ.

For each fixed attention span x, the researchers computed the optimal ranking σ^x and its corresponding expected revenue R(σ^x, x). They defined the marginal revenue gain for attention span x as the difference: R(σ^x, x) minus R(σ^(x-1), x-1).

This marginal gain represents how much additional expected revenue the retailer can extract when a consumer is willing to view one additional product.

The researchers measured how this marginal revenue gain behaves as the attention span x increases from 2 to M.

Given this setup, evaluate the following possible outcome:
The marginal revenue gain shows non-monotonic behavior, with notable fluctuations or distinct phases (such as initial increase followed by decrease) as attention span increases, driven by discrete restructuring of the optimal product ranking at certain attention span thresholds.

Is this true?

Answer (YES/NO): NO